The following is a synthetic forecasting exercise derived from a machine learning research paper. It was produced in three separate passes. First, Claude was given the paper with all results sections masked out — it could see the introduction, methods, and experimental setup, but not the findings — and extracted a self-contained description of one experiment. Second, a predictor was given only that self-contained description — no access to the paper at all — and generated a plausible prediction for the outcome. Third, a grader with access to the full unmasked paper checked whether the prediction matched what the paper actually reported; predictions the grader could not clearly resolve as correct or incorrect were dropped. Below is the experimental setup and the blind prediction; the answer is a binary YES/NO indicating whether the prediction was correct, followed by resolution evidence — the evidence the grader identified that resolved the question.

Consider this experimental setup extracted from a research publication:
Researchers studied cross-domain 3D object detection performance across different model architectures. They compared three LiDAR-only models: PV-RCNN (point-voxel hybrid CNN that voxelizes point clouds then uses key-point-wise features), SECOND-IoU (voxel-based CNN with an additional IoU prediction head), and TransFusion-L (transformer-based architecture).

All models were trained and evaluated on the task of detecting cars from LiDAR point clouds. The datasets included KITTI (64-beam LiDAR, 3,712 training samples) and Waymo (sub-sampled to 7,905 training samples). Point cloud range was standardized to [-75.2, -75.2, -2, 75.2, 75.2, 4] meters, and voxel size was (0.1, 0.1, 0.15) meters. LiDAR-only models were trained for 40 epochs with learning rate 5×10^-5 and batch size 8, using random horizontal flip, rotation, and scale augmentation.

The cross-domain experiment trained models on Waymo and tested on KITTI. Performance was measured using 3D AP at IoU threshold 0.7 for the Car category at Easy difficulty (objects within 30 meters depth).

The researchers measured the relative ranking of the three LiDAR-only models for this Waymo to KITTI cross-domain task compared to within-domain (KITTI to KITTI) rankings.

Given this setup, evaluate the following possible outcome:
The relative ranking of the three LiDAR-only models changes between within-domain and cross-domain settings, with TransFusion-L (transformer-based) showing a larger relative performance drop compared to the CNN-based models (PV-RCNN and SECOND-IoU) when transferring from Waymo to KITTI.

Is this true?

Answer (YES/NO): NO